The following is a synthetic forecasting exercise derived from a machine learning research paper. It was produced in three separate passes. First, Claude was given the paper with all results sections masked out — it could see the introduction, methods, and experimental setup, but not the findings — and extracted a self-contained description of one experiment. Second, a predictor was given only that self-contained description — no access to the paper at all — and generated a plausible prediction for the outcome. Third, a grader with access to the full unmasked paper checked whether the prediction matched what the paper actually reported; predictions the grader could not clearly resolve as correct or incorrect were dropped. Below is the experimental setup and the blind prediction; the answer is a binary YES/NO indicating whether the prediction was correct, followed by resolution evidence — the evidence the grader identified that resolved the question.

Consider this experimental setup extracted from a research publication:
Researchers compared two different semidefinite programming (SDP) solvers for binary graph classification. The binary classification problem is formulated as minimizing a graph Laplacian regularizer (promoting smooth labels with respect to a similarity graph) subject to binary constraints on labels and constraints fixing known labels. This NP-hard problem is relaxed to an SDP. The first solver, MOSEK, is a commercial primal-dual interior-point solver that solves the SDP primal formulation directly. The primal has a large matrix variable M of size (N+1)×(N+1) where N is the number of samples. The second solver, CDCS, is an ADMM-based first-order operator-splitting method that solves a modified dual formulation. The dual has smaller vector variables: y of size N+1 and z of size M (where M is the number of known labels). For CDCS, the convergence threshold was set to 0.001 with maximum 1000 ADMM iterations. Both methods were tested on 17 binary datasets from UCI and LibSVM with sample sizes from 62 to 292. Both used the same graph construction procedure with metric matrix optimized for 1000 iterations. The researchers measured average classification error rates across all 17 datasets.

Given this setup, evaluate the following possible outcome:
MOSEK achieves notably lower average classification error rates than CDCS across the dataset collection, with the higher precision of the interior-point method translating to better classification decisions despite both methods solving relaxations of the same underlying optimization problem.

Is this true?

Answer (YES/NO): NO